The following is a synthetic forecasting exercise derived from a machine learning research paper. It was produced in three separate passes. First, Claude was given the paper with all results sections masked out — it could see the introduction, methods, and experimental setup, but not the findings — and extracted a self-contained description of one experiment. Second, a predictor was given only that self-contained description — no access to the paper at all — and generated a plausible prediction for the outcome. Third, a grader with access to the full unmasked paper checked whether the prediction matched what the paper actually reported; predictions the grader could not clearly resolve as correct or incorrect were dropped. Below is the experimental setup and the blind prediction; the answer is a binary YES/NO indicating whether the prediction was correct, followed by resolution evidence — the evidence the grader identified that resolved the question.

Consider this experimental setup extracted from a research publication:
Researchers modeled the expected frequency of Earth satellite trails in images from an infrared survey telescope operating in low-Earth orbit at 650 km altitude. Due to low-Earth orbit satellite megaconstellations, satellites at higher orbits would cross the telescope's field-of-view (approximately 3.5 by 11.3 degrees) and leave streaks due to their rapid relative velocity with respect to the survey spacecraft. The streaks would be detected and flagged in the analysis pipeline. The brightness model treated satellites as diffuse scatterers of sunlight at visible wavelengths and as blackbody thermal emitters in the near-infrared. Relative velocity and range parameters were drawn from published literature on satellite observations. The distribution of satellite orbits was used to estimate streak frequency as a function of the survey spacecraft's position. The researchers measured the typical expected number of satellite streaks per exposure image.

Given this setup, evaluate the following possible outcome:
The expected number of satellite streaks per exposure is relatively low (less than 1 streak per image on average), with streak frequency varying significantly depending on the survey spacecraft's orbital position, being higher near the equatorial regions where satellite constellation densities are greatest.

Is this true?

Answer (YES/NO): NO